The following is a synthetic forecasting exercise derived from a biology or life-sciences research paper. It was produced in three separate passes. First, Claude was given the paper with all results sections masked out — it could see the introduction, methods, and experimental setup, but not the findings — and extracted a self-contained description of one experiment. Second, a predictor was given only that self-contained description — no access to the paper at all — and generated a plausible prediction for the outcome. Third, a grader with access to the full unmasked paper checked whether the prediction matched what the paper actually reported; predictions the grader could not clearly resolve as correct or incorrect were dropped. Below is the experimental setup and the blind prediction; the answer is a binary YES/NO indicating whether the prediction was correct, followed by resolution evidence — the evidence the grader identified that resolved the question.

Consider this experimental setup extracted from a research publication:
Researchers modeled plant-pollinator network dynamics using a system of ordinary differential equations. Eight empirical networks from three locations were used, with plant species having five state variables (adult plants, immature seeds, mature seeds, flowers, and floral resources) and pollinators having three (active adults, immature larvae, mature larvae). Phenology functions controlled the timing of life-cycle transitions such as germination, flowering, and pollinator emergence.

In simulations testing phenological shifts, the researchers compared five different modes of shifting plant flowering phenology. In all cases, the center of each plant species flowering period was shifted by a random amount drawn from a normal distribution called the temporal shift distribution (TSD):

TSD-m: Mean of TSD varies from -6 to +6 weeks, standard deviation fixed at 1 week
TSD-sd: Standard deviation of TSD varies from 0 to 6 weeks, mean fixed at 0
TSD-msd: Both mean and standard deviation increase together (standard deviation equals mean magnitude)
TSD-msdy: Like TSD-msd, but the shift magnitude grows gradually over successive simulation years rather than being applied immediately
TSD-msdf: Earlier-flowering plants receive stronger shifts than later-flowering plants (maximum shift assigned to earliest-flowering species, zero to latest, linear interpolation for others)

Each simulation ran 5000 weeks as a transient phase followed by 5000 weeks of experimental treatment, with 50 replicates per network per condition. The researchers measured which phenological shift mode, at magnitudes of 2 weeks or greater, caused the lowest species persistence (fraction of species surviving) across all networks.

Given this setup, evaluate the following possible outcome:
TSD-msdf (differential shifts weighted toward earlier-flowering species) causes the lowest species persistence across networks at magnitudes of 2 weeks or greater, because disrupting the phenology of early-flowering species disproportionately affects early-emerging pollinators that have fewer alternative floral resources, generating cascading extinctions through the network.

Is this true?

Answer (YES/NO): NO